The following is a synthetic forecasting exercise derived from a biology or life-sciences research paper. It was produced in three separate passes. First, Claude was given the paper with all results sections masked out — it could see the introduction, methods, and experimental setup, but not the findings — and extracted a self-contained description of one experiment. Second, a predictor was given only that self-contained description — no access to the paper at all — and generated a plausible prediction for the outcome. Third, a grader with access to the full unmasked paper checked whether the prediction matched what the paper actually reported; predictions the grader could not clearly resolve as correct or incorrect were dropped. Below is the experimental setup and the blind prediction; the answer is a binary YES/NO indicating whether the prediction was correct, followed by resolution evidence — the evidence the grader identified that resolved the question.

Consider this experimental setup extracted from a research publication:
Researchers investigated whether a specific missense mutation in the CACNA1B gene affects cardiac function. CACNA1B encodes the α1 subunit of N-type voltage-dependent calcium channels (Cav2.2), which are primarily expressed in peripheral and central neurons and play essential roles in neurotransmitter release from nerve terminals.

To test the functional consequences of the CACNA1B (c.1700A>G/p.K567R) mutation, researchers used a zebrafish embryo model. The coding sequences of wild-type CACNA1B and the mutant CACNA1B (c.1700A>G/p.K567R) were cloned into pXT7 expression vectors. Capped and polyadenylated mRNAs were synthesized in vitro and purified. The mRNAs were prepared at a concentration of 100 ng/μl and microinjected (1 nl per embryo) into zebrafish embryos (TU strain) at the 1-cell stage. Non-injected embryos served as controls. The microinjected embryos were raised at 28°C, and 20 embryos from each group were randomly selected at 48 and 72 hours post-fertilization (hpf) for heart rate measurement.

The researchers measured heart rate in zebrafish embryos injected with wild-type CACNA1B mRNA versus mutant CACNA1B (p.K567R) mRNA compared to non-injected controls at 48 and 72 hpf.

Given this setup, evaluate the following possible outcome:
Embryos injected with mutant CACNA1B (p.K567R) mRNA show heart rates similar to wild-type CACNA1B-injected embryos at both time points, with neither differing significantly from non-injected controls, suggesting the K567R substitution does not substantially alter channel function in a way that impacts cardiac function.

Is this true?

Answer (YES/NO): NO